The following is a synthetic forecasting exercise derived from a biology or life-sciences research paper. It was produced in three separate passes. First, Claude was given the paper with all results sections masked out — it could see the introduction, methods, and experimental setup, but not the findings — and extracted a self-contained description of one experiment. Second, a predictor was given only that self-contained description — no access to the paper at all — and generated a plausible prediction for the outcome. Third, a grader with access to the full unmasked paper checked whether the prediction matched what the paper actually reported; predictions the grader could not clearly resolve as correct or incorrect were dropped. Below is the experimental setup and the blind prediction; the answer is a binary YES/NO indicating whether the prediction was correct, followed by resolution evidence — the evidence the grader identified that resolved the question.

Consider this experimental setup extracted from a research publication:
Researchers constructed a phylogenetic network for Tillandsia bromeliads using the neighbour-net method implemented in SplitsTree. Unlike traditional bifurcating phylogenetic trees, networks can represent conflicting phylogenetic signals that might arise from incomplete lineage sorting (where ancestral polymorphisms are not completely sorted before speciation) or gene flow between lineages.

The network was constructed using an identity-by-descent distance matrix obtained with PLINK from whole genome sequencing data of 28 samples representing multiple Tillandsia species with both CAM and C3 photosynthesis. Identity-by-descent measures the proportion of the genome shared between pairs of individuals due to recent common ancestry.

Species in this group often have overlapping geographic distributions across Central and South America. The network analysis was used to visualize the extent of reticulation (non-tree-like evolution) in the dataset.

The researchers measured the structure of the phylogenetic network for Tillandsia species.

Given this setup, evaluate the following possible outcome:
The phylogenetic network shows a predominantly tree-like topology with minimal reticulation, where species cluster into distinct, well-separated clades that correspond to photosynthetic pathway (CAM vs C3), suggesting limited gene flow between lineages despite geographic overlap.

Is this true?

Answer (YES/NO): NO